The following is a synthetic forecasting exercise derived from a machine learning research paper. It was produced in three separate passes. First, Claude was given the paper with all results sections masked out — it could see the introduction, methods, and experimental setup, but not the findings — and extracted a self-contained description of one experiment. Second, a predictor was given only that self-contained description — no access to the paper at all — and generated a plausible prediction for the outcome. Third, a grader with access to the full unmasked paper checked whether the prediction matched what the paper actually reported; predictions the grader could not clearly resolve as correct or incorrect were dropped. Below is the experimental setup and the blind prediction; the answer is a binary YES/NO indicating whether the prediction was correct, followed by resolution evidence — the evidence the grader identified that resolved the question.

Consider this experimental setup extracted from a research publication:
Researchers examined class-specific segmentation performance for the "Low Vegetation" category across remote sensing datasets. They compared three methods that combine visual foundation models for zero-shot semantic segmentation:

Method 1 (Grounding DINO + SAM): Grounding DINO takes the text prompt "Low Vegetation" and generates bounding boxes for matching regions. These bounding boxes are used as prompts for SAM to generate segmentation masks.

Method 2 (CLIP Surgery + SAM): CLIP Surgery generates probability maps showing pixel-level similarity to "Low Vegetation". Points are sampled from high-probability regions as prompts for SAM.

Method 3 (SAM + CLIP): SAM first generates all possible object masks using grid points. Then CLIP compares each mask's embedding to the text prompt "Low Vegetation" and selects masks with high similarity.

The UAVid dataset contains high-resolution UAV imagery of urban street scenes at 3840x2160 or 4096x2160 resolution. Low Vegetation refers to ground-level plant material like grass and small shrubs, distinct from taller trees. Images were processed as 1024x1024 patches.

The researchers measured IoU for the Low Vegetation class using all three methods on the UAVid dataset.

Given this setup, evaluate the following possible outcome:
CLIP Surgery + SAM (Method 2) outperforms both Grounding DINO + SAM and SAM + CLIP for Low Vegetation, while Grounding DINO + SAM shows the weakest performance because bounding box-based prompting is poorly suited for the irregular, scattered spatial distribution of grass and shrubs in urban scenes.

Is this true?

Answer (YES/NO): NO